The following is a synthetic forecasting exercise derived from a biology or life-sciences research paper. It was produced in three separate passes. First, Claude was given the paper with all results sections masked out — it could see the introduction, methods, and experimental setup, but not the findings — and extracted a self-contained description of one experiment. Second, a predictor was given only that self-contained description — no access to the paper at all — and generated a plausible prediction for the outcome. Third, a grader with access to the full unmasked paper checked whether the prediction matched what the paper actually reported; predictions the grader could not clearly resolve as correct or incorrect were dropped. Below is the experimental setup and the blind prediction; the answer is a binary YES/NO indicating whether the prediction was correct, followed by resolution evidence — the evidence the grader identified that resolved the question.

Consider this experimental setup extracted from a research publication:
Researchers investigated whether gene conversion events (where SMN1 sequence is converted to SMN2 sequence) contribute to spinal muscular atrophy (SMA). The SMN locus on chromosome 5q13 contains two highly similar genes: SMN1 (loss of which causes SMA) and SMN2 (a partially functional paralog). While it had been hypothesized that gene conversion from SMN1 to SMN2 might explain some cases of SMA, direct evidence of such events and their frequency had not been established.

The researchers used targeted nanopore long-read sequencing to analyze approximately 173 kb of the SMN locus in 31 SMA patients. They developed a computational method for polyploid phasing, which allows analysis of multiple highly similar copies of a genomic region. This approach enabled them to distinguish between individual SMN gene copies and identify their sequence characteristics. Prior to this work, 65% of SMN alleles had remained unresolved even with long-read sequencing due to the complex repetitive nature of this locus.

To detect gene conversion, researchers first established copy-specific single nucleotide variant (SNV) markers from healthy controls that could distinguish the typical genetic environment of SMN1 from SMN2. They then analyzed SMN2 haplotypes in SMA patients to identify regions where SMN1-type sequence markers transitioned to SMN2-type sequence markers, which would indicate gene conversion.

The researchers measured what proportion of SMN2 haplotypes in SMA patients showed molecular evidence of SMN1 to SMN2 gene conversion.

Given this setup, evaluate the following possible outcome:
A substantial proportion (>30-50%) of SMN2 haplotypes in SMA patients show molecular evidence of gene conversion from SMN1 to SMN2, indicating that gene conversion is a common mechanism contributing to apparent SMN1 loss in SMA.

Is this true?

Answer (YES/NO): YES